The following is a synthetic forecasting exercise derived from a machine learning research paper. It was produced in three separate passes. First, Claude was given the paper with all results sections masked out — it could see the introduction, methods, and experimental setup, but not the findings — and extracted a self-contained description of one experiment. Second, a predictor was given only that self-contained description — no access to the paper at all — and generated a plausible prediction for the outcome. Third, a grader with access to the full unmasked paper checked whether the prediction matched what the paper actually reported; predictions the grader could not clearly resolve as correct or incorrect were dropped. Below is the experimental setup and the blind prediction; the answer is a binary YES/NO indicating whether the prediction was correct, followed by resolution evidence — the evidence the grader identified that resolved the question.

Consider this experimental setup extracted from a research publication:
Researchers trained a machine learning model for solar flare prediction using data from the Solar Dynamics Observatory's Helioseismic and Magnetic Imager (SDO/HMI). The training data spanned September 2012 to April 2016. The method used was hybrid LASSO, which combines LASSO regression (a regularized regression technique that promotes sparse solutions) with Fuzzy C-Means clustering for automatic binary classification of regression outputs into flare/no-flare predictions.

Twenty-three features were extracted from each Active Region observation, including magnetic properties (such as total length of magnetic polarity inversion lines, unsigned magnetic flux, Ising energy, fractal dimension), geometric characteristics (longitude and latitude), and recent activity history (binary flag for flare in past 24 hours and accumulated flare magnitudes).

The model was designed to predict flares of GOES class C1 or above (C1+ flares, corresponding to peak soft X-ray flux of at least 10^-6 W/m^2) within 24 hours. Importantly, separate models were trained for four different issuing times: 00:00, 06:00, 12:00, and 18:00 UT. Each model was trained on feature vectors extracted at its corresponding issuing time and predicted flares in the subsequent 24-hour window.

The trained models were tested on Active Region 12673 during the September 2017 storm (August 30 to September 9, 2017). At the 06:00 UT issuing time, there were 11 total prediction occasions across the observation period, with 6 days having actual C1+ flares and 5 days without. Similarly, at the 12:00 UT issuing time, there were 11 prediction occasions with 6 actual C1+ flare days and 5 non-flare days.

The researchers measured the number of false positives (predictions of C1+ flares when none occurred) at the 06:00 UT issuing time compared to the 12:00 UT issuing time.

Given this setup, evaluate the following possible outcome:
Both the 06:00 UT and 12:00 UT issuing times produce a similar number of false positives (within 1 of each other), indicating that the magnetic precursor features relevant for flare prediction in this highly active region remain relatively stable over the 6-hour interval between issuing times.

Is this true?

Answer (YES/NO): YES